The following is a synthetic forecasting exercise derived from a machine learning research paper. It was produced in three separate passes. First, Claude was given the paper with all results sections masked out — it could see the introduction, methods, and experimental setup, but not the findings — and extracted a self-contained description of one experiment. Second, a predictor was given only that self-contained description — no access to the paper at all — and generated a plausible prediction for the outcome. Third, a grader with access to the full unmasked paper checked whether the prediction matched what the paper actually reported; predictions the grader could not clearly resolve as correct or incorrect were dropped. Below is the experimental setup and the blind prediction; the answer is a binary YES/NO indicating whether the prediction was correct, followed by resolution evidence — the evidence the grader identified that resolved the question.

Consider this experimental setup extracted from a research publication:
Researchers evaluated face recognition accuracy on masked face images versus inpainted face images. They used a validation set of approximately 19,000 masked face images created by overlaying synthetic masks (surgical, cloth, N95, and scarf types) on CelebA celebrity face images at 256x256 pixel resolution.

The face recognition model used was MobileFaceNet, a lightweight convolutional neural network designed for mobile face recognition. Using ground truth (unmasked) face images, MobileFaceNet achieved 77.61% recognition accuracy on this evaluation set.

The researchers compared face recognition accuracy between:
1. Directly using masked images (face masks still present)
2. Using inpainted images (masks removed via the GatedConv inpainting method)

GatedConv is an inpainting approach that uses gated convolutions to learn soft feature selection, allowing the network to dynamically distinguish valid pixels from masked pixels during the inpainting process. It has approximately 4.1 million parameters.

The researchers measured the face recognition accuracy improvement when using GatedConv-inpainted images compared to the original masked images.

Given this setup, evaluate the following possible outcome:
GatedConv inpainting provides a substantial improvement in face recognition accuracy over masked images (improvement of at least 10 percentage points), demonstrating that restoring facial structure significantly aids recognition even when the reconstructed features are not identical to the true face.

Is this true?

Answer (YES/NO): NO